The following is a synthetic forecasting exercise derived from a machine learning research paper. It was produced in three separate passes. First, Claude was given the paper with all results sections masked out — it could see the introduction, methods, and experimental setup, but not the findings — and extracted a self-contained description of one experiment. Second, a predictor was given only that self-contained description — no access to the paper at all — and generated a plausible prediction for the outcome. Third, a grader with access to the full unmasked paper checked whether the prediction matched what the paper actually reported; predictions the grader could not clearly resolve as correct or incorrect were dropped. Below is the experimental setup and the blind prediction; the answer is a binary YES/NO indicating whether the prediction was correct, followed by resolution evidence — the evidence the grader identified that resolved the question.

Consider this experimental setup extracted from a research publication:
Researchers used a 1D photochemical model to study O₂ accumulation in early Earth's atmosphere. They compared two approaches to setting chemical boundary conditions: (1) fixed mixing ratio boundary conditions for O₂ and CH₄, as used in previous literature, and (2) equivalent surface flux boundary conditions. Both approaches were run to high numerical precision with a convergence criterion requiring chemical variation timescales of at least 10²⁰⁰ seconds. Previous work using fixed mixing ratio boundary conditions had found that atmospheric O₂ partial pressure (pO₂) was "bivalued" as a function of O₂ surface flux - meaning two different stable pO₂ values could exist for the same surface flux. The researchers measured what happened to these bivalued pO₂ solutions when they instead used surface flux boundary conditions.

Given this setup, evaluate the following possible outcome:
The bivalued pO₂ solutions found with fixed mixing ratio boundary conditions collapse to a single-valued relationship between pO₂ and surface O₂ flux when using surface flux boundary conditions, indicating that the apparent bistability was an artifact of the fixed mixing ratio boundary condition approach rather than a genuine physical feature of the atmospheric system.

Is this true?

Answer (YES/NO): YES